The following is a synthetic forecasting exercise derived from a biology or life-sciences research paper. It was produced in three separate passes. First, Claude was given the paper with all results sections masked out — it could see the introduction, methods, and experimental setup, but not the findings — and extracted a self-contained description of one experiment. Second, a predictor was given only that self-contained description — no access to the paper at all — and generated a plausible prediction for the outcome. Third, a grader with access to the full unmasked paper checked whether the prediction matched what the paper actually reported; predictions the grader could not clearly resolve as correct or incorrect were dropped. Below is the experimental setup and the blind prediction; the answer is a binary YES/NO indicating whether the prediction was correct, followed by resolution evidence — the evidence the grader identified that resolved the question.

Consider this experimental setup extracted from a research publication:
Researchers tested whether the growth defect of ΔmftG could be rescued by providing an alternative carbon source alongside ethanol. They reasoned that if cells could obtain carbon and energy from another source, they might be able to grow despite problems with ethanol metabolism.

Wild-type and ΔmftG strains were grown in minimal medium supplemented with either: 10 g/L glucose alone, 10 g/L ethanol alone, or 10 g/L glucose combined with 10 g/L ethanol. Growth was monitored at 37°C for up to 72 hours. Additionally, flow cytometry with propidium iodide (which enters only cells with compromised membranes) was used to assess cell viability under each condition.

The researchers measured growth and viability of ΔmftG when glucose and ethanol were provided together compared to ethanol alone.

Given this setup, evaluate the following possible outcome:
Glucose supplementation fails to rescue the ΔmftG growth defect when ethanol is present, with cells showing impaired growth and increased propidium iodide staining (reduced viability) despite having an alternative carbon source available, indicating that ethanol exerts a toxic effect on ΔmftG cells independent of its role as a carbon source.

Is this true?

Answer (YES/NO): NO